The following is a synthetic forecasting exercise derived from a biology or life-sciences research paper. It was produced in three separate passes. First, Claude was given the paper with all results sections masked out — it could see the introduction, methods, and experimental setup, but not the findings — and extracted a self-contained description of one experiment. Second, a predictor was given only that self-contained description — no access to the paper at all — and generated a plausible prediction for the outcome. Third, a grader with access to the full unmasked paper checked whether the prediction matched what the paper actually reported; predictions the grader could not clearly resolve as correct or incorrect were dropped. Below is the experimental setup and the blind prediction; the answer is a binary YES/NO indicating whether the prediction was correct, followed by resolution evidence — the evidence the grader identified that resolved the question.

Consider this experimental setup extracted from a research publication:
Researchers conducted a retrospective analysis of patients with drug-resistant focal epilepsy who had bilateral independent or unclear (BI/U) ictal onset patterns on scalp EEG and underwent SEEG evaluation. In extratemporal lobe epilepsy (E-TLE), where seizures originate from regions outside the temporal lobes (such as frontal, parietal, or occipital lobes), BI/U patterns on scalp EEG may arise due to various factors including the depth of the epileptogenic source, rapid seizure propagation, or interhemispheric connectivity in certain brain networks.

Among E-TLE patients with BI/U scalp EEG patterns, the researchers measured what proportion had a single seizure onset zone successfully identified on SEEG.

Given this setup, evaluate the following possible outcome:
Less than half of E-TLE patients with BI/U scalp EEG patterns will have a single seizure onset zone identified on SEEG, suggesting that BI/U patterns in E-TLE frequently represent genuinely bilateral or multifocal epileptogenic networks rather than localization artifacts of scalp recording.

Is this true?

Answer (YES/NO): YES